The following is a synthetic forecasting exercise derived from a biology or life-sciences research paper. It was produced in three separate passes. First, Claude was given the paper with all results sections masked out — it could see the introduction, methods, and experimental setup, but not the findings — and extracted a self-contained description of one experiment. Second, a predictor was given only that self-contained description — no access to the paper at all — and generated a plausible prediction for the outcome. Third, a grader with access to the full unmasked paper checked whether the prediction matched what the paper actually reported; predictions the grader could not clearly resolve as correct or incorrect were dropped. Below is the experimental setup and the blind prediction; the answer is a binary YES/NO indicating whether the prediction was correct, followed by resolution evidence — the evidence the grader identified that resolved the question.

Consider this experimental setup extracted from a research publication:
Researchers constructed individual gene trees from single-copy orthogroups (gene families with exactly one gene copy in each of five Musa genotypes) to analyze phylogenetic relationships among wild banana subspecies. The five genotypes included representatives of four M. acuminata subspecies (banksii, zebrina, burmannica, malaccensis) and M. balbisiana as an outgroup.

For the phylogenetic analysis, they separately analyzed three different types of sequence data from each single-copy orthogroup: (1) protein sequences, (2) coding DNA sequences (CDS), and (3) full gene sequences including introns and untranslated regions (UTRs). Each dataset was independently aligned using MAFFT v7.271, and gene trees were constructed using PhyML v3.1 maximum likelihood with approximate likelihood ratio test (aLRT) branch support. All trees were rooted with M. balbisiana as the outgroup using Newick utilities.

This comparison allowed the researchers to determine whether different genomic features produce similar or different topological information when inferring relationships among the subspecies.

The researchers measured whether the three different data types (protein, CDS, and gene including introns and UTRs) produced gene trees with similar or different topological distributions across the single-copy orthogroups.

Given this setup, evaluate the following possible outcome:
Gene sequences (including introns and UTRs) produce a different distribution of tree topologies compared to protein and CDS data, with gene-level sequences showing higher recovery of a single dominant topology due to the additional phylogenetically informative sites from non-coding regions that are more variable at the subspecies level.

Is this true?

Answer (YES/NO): NO